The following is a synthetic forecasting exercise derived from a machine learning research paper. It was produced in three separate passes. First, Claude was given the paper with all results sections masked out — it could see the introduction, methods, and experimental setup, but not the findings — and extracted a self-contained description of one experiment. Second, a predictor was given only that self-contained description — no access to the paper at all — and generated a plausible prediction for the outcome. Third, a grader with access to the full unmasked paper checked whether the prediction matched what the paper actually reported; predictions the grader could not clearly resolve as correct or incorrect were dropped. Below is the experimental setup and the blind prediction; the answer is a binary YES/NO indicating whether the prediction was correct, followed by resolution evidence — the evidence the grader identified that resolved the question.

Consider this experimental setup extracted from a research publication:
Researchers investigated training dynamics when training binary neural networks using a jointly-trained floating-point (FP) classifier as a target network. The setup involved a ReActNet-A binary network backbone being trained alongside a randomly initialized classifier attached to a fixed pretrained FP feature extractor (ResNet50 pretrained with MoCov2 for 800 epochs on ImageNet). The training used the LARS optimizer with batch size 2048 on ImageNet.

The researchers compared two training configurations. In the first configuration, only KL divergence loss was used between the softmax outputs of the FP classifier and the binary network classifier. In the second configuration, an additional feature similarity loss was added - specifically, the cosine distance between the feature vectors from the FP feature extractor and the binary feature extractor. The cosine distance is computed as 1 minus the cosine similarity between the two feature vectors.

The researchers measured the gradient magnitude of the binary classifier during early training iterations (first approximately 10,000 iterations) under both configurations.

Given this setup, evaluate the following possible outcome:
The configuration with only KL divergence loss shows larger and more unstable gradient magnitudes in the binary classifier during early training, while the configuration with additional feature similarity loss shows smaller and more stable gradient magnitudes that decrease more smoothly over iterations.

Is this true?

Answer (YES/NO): YES